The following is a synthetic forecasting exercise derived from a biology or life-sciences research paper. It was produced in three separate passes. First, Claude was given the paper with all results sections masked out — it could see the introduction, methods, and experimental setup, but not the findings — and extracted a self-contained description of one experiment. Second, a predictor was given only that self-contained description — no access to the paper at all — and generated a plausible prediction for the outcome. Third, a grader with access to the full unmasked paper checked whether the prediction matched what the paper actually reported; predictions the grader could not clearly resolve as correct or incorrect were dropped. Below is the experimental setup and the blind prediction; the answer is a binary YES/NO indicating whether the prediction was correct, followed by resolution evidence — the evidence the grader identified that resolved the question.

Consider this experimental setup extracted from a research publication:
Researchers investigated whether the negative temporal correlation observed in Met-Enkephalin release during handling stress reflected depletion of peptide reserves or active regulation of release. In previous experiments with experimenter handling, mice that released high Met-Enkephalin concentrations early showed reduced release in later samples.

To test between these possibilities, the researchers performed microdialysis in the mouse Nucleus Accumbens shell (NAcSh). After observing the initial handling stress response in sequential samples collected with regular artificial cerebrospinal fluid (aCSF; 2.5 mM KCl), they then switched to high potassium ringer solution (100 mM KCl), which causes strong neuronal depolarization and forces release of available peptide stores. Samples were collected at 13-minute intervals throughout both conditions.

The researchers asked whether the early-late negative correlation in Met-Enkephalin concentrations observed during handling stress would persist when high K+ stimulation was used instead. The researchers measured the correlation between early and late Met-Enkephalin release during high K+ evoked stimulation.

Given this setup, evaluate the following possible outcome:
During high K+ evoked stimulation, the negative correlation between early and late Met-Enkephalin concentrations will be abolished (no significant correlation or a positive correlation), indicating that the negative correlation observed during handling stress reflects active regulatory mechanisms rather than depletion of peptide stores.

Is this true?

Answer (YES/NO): YES